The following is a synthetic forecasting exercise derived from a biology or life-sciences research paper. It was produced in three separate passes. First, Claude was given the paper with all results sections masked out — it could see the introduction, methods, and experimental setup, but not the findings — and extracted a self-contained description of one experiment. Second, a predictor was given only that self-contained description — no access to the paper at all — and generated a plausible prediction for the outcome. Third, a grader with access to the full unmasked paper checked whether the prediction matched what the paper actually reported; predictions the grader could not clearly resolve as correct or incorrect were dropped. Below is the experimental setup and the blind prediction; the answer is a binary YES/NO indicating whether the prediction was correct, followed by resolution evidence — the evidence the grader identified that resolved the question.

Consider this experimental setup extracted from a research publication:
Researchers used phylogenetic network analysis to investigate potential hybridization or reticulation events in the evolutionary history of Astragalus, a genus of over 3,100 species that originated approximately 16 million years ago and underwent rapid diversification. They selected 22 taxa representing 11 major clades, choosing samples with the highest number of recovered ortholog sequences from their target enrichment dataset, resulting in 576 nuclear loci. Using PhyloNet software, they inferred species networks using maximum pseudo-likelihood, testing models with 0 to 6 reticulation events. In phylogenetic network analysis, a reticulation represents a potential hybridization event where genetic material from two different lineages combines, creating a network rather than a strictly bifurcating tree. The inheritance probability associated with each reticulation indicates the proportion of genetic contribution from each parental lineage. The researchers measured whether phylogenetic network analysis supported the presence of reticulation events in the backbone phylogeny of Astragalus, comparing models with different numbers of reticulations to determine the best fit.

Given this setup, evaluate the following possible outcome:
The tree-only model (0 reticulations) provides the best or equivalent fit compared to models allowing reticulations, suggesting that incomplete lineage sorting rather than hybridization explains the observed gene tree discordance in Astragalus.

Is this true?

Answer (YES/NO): NO